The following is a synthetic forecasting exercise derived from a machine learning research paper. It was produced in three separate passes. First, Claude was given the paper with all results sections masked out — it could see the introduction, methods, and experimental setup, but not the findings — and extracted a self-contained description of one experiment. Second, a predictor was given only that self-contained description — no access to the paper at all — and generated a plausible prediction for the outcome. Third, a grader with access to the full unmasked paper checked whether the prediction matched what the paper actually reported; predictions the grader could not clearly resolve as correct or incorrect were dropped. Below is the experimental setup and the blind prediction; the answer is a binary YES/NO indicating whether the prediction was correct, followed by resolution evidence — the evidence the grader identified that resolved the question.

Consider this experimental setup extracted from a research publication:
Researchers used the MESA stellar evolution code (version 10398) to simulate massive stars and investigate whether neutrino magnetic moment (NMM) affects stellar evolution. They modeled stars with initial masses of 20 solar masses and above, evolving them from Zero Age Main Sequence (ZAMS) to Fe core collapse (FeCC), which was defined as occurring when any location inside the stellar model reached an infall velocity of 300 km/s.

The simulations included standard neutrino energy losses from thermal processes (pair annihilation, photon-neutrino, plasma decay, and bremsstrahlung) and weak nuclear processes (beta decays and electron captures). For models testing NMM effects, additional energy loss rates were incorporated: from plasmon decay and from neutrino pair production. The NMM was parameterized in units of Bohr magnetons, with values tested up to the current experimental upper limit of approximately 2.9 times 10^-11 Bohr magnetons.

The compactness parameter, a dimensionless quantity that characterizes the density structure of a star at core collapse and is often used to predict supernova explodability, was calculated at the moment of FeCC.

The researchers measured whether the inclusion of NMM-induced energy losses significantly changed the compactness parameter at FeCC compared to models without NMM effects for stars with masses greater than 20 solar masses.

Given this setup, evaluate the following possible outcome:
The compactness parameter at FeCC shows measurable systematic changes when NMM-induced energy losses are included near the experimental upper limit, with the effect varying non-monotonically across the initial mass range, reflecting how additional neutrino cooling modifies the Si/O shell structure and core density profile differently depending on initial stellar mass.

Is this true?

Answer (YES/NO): NO